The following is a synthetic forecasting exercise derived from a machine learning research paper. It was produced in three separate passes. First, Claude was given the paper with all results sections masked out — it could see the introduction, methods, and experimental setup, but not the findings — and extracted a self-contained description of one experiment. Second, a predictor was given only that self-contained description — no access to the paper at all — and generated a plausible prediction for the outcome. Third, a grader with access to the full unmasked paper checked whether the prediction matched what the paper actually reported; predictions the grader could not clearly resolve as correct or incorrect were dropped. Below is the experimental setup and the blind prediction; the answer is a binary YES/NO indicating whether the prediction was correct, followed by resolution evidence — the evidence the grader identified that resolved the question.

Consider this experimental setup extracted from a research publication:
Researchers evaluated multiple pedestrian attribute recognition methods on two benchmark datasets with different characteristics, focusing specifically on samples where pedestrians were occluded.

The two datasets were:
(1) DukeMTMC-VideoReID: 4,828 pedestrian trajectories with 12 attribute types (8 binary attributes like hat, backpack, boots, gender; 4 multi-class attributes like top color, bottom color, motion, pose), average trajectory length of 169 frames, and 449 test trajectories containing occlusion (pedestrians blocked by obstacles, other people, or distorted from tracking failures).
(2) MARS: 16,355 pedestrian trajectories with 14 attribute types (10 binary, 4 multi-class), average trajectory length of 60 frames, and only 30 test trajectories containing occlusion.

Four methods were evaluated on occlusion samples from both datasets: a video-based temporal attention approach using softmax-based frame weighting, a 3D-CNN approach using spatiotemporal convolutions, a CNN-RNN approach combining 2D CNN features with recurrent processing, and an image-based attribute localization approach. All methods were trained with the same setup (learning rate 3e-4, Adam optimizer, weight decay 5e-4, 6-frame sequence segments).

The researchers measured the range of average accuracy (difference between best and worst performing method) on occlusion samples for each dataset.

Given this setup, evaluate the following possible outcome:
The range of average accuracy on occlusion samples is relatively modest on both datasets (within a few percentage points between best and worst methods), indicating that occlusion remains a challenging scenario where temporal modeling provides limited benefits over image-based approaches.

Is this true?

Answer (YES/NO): NO